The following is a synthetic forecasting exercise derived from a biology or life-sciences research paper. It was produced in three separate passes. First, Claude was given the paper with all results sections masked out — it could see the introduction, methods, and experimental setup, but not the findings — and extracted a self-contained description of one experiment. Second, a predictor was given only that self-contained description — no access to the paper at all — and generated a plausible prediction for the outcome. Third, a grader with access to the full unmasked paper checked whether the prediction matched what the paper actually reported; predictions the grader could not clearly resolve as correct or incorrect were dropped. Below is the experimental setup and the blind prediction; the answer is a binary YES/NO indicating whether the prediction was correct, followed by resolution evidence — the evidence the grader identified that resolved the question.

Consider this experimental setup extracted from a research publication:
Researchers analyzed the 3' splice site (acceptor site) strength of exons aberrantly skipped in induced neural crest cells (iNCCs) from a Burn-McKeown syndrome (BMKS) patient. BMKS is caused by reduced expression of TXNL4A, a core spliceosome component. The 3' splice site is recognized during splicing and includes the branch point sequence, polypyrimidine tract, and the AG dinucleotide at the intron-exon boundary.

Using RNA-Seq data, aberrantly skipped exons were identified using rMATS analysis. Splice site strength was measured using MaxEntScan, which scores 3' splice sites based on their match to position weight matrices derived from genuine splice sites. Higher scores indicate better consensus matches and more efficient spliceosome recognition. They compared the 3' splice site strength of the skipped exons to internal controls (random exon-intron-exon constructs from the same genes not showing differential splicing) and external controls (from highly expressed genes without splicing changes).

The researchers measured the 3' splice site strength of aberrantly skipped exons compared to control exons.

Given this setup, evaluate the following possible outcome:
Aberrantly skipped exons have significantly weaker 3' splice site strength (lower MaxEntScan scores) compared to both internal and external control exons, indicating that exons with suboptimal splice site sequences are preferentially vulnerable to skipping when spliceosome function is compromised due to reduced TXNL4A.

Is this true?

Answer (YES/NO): YES